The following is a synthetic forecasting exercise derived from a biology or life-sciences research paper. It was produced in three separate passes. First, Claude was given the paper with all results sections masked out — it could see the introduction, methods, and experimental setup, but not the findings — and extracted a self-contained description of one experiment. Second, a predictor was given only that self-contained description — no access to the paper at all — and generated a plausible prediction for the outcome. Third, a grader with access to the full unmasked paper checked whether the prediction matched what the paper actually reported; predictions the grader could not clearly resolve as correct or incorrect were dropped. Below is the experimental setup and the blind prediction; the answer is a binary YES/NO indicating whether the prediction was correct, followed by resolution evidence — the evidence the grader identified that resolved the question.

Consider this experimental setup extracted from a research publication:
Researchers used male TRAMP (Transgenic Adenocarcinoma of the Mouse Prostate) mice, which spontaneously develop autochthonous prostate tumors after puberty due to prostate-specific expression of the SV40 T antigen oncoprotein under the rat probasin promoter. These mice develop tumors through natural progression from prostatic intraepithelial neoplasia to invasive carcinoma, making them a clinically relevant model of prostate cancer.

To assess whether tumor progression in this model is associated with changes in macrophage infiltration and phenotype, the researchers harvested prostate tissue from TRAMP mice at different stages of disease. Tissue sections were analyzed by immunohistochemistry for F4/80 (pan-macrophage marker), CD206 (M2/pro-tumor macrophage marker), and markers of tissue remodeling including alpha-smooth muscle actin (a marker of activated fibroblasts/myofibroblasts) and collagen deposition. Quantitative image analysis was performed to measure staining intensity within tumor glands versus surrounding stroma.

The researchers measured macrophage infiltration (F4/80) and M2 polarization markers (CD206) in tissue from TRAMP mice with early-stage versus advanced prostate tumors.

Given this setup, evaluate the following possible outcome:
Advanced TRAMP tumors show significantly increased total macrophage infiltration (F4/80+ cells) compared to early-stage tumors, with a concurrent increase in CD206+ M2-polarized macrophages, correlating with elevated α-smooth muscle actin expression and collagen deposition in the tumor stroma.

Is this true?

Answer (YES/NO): NO